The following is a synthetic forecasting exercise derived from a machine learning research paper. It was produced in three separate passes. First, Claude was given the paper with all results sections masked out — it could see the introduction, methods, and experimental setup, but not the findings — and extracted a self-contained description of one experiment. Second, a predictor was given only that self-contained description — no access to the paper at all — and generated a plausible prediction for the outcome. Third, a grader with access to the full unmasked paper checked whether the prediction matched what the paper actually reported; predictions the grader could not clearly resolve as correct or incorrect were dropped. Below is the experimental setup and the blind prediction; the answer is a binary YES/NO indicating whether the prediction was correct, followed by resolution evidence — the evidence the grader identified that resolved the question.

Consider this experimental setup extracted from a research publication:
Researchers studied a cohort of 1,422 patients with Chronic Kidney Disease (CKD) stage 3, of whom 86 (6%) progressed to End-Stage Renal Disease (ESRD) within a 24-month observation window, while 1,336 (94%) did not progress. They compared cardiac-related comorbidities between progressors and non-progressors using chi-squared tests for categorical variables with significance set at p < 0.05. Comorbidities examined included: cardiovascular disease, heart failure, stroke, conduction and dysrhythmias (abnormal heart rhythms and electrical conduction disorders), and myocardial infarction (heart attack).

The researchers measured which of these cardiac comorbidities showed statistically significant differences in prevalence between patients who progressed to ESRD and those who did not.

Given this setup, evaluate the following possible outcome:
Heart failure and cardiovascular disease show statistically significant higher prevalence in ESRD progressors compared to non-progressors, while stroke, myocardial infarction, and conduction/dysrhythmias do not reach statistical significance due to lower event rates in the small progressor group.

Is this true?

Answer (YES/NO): NO